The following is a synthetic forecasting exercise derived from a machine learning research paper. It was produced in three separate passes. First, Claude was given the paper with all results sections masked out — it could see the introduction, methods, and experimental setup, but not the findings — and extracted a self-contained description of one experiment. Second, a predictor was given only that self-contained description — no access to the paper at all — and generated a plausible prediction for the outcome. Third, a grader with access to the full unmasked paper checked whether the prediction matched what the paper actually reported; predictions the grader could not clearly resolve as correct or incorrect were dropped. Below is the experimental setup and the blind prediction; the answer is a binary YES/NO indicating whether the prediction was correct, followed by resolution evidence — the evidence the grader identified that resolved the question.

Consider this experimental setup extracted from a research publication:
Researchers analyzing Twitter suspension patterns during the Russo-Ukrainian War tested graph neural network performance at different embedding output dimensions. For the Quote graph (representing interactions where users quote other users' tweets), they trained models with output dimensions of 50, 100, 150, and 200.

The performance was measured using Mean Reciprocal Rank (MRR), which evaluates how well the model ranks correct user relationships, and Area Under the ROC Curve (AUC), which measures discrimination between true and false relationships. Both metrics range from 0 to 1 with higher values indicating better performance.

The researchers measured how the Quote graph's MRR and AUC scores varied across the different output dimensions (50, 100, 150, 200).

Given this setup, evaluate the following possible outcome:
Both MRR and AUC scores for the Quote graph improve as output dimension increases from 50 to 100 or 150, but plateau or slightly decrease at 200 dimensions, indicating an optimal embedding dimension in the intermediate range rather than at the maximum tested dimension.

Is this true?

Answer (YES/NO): NO